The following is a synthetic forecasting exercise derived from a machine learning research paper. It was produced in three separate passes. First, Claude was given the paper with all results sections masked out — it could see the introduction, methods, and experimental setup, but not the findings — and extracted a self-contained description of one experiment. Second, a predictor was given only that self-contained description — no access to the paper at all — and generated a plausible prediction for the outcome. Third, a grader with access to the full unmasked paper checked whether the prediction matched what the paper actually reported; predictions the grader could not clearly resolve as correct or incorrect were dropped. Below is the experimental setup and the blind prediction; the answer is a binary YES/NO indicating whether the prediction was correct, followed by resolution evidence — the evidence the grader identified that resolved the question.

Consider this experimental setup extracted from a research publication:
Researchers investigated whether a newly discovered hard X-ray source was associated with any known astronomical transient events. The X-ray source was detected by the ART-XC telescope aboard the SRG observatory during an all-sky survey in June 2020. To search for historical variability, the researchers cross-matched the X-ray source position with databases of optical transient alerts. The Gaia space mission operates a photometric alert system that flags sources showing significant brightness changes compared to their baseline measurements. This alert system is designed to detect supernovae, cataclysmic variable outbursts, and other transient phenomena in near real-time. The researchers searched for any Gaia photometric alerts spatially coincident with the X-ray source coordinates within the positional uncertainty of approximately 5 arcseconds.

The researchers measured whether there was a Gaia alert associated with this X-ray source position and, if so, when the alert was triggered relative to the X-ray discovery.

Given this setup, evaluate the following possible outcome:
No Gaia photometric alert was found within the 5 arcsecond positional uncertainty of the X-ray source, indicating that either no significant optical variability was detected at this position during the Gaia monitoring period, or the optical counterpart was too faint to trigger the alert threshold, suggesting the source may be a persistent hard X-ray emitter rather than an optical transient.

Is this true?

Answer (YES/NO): NO